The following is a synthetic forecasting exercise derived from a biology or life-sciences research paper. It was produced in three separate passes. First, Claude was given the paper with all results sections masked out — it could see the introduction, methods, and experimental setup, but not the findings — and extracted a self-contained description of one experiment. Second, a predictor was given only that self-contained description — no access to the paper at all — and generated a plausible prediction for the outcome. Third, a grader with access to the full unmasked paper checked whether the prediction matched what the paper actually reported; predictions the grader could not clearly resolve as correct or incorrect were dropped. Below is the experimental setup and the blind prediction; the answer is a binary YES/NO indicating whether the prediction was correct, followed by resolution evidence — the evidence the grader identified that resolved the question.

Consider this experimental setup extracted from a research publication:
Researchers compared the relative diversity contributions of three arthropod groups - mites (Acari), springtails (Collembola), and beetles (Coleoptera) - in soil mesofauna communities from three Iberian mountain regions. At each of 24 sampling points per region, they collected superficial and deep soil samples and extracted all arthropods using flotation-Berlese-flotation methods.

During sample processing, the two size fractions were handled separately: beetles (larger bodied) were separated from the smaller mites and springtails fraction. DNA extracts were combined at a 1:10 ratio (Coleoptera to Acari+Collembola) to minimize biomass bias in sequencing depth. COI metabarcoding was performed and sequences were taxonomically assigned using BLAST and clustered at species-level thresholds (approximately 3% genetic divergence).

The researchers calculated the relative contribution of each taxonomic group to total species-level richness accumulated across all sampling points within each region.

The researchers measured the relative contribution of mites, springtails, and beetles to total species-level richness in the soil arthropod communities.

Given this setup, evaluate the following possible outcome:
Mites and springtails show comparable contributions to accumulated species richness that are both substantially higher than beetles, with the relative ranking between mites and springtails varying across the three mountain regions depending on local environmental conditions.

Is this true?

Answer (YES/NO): NO